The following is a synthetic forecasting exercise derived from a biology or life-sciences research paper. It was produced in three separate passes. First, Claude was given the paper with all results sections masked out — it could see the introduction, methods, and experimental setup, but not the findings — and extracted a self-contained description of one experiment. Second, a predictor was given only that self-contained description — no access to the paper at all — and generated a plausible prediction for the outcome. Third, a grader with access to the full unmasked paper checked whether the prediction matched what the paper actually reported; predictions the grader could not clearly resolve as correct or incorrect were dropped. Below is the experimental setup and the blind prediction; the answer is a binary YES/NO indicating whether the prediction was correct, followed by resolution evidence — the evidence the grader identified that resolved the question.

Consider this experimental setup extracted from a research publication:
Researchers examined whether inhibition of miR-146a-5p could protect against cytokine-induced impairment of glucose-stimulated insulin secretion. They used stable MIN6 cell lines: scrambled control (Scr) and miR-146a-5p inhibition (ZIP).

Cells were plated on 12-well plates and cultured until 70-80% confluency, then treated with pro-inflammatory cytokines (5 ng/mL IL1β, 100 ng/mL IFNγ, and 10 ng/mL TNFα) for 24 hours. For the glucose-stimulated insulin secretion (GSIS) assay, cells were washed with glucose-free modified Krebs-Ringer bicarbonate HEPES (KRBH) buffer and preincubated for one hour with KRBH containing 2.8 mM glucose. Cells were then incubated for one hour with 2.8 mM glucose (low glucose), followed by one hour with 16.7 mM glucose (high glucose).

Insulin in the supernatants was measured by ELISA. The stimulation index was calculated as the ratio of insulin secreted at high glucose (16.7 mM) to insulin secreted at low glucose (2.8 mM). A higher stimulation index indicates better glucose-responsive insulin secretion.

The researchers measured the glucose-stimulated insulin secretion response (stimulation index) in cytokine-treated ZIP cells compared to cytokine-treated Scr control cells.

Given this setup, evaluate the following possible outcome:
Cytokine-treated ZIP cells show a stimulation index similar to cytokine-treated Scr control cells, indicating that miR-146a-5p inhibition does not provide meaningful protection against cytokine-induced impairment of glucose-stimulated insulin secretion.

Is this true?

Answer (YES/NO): NO